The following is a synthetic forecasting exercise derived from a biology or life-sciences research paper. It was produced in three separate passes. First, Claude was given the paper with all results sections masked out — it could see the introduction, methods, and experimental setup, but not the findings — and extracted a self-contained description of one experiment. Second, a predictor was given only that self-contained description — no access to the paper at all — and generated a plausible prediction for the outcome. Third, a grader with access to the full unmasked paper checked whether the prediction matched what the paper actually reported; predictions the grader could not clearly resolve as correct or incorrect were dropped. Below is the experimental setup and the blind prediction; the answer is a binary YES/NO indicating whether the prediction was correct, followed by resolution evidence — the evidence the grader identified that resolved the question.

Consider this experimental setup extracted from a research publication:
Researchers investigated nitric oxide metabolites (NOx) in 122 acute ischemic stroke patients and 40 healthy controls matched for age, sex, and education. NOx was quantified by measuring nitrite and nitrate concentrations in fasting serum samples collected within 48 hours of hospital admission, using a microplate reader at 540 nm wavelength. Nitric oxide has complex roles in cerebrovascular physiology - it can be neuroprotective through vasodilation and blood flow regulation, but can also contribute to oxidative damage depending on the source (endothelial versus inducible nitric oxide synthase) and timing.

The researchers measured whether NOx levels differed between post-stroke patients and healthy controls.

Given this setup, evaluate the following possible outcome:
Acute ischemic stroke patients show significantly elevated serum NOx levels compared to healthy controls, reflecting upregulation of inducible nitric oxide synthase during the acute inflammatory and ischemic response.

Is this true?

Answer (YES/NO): NO